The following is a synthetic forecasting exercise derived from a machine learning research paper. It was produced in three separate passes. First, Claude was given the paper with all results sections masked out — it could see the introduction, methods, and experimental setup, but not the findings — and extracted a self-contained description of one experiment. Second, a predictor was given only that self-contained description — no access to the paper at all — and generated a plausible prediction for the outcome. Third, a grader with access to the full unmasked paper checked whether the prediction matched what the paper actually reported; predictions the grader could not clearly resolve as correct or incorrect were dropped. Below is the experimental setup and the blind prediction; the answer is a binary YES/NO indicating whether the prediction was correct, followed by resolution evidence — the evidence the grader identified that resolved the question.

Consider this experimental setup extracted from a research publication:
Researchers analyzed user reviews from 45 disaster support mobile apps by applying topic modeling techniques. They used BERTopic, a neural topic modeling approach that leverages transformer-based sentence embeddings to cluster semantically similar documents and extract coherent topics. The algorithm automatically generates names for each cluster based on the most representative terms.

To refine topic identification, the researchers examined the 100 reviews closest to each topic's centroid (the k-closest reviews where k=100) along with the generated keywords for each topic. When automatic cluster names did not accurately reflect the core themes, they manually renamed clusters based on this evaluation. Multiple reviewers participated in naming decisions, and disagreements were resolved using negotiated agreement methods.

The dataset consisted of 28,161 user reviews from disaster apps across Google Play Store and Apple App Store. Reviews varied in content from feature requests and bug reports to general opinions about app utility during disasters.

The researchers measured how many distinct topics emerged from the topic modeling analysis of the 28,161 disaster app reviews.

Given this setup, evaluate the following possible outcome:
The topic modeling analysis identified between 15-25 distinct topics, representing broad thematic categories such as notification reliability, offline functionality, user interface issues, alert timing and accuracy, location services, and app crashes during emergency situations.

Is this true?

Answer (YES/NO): YES